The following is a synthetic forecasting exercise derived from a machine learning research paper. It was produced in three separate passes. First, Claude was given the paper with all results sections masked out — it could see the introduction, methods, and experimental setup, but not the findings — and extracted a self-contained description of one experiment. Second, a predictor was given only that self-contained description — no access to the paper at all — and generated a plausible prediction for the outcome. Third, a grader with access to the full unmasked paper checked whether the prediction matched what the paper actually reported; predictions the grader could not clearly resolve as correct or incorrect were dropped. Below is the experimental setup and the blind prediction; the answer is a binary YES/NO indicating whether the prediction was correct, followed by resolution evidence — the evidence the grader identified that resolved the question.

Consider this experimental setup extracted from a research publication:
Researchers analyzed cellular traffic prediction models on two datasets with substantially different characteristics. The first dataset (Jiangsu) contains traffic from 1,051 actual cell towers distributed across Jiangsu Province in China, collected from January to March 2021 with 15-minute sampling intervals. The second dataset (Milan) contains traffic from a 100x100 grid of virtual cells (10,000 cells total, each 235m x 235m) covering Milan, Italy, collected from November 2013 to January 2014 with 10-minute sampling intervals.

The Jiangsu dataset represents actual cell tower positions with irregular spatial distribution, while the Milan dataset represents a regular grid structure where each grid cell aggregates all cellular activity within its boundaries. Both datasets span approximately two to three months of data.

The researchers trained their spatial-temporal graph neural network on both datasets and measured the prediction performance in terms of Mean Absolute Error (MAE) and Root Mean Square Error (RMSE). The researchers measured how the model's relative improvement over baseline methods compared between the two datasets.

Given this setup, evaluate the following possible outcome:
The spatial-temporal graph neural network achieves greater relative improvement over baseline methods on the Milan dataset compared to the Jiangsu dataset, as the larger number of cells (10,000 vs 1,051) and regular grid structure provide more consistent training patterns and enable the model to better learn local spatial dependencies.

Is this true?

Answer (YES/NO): NO